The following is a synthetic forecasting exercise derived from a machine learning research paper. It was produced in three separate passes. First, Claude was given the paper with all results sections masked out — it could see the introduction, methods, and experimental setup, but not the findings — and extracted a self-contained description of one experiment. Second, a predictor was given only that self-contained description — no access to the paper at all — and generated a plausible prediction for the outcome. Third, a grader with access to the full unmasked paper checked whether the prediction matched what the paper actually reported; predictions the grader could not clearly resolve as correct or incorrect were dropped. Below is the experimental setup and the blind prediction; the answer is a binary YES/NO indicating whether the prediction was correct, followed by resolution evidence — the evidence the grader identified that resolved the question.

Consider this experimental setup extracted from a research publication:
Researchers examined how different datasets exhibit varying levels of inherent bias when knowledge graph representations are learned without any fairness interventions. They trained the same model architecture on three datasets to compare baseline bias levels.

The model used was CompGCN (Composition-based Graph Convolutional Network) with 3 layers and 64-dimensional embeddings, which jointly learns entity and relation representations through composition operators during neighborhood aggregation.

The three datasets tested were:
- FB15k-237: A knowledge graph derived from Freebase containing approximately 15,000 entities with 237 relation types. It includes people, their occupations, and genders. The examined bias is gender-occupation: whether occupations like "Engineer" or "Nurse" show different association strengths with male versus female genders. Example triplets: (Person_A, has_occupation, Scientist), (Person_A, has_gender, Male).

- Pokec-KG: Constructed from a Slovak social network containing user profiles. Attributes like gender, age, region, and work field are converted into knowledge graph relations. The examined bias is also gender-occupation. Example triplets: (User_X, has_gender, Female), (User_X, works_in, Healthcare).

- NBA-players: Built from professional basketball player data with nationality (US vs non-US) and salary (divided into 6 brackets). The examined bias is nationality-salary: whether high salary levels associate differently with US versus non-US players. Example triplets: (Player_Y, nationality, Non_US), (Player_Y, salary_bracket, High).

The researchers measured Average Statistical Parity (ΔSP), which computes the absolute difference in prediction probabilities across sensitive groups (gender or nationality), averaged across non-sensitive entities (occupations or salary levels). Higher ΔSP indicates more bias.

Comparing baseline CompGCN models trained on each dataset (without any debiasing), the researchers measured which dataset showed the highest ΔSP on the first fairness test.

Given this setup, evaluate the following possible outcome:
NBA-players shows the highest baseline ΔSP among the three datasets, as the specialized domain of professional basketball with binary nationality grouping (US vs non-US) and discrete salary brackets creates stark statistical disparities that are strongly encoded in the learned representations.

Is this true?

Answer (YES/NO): YES